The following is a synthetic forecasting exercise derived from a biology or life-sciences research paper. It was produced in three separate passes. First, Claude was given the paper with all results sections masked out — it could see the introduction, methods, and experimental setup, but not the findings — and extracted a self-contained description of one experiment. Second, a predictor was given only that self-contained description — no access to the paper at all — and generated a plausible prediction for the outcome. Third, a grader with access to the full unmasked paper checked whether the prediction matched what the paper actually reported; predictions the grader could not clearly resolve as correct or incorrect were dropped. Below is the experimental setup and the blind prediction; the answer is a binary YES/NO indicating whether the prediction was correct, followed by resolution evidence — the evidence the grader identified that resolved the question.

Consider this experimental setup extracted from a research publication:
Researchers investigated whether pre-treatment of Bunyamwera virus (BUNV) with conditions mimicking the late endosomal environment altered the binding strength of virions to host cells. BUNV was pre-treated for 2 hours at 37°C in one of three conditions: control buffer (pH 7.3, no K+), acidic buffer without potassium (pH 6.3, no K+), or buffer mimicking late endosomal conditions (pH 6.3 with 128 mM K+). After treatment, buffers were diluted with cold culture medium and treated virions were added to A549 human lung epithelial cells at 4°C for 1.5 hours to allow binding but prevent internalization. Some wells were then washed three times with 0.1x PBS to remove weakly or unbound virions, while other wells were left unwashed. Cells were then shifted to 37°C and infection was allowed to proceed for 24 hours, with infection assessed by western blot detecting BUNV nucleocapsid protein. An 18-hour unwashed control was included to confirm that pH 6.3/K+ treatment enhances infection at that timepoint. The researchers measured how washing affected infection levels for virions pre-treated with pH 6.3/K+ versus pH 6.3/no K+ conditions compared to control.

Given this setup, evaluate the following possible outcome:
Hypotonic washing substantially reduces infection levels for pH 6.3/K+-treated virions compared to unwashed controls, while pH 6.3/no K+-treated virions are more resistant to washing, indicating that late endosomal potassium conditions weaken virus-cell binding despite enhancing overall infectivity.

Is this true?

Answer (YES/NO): NO